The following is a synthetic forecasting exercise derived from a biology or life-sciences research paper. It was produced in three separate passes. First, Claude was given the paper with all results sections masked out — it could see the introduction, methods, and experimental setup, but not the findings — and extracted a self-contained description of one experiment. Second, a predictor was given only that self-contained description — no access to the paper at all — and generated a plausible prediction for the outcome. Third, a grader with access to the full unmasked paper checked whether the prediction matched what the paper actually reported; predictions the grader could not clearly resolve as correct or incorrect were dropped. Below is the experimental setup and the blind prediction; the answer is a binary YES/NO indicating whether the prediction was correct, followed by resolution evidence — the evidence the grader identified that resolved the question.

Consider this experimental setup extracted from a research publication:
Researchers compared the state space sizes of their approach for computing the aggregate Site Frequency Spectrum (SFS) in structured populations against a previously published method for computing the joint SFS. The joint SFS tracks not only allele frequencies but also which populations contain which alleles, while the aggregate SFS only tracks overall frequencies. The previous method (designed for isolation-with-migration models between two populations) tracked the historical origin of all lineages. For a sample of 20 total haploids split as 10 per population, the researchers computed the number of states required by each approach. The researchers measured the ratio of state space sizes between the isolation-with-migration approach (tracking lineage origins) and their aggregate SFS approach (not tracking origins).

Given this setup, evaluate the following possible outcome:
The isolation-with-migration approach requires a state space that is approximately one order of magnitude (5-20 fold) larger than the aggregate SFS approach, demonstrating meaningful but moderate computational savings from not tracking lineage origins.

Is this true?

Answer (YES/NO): NO